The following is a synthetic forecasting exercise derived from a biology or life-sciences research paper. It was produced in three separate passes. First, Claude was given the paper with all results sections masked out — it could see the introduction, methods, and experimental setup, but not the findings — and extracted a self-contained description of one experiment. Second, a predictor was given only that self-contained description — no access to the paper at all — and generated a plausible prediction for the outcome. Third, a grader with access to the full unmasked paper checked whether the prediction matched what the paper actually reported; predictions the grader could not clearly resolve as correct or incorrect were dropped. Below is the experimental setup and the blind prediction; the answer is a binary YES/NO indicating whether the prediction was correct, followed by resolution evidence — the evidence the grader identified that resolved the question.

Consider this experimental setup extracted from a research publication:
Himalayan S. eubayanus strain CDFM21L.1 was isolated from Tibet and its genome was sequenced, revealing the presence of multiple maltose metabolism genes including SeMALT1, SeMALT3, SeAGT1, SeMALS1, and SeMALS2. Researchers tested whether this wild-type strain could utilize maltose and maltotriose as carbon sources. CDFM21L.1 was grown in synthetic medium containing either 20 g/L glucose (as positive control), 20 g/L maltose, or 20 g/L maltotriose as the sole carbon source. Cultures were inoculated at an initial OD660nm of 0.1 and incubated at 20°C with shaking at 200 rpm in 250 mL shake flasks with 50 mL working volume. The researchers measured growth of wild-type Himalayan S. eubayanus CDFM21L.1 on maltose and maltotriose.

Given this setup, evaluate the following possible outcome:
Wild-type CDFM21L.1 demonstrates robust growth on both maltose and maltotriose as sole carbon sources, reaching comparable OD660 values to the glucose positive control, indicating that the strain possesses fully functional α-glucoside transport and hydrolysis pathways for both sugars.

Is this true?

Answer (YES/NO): NO